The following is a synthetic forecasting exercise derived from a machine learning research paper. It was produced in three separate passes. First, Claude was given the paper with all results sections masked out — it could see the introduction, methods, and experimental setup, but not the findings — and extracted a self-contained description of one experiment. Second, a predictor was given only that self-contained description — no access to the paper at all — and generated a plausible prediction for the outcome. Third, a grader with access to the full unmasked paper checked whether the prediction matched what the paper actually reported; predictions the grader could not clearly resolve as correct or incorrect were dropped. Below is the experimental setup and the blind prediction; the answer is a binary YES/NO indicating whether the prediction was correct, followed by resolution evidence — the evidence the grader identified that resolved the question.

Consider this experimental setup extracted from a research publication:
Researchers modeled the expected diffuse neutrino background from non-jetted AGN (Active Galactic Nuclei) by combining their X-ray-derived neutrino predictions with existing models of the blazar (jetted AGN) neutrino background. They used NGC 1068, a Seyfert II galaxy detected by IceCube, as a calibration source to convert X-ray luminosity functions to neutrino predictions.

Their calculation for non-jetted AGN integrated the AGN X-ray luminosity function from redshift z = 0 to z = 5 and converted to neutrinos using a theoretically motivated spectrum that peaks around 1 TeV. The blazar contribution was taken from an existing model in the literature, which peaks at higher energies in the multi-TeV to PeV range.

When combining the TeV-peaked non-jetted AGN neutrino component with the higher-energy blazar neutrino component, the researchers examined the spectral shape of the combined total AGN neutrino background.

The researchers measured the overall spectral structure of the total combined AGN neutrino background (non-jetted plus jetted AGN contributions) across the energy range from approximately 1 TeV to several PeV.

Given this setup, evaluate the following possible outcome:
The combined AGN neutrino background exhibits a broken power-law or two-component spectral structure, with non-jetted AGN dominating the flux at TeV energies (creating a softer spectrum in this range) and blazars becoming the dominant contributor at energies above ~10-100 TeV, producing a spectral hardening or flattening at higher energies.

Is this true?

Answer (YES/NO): NO